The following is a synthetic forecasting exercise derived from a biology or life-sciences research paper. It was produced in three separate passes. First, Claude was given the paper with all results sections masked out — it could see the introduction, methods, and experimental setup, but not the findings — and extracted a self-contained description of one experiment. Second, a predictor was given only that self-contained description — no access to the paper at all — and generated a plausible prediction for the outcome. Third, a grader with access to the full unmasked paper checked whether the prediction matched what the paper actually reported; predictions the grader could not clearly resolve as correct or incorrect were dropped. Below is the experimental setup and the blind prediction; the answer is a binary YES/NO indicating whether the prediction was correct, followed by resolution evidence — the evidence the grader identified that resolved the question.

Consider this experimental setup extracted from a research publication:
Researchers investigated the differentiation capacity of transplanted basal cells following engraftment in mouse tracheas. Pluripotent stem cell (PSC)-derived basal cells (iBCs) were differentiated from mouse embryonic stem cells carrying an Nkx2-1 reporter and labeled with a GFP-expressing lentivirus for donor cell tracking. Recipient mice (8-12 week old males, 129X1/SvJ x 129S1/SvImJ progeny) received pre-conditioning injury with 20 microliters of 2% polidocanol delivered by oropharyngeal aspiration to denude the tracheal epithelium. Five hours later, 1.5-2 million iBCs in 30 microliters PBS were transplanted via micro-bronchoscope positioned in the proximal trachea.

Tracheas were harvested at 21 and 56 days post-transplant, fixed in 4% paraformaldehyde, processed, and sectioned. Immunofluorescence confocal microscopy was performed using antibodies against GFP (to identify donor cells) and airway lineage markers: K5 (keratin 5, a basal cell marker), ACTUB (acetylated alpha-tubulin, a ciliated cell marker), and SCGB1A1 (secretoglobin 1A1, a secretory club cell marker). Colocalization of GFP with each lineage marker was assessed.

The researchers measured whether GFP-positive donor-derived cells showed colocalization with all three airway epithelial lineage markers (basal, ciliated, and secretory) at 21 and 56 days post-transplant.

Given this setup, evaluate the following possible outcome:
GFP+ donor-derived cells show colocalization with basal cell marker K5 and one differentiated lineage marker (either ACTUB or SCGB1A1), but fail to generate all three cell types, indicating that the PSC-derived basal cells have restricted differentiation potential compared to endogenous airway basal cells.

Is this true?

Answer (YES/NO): NO